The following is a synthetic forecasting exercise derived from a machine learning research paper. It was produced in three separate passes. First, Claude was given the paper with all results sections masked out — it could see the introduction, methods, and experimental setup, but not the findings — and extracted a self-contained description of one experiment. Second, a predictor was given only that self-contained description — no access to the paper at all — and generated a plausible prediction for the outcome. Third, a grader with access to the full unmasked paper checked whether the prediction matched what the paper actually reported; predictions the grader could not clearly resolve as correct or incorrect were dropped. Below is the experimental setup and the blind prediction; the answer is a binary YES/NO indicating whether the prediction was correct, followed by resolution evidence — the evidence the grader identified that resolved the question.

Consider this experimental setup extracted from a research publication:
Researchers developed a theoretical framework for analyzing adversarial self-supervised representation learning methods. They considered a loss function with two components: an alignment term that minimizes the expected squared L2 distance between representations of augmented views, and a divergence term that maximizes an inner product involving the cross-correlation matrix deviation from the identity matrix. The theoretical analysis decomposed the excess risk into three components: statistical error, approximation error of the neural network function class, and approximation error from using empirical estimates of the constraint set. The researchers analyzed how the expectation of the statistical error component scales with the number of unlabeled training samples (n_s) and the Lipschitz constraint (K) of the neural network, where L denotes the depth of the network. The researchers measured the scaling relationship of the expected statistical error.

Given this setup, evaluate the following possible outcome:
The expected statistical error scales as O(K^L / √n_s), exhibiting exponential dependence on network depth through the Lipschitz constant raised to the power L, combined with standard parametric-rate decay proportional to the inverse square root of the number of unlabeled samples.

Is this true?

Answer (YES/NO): NO